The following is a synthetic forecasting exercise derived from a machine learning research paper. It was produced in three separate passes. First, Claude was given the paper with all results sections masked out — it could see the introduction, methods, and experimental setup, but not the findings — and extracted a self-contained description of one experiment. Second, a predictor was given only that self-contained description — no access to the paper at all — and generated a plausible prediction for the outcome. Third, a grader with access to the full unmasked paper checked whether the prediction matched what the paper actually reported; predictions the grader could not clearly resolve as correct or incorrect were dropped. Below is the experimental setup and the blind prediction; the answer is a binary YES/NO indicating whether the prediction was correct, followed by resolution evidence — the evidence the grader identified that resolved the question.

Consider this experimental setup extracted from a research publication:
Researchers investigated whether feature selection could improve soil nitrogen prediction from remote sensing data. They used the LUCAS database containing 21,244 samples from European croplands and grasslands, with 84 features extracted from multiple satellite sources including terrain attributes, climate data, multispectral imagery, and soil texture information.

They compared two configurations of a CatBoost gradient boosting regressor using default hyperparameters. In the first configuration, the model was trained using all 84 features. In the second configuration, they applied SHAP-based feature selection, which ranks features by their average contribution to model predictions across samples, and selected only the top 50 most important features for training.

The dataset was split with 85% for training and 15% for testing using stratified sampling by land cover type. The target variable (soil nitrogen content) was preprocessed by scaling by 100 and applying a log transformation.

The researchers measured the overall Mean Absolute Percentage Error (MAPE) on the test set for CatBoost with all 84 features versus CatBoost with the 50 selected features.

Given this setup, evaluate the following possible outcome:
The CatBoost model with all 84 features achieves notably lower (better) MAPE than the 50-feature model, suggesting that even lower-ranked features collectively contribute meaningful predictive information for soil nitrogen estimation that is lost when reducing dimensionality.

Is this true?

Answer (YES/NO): NO